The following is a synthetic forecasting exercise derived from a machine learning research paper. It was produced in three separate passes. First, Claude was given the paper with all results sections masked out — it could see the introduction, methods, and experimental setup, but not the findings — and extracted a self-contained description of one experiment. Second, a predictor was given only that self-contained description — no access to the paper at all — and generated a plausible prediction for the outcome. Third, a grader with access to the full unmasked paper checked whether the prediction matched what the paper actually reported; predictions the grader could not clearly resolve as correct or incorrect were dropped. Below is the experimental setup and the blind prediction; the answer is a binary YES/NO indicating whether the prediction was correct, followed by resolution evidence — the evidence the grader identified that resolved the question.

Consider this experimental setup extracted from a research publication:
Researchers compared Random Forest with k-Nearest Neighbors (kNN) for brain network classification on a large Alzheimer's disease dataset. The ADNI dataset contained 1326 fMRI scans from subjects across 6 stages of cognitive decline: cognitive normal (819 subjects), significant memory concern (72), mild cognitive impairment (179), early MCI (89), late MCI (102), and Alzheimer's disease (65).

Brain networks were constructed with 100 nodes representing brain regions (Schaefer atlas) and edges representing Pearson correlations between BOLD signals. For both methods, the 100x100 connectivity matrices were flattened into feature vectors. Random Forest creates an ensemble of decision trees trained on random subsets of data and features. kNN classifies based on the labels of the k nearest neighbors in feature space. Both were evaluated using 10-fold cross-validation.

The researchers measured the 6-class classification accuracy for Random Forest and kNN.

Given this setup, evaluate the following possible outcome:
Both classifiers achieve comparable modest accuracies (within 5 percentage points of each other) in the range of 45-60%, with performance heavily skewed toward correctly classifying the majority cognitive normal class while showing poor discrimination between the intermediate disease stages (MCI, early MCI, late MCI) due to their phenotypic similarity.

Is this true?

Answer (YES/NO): NO